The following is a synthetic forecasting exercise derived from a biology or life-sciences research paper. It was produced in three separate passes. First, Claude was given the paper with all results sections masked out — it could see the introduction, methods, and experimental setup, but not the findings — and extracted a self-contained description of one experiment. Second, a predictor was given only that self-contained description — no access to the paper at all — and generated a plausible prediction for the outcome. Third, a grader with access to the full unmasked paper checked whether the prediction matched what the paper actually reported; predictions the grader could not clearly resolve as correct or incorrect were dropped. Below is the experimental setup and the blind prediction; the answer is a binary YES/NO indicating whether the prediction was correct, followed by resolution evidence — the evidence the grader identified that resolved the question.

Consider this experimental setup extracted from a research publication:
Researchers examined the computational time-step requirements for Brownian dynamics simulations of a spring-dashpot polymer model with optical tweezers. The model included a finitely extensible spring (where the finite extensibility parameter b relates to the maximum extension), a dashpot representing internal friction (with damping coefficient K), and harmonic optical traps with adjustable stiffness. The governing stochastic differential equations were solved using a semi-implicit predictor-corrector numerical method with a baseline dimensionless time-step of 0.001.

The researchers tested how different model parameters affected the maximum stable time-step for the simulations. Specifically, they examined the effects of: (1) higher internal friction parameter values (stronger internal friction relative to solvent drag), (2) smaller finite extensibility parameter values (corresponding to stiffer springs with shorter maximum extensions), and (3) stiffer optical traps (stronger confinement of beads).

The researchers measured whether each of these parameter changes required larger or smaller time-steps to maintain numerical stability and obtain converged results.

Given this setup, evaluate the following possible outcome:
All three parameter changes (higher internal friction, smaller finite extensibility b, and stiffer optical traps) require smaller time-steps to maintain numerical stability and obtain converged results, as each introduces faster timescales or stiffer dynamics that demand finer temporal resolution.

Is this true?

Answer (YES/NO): YES